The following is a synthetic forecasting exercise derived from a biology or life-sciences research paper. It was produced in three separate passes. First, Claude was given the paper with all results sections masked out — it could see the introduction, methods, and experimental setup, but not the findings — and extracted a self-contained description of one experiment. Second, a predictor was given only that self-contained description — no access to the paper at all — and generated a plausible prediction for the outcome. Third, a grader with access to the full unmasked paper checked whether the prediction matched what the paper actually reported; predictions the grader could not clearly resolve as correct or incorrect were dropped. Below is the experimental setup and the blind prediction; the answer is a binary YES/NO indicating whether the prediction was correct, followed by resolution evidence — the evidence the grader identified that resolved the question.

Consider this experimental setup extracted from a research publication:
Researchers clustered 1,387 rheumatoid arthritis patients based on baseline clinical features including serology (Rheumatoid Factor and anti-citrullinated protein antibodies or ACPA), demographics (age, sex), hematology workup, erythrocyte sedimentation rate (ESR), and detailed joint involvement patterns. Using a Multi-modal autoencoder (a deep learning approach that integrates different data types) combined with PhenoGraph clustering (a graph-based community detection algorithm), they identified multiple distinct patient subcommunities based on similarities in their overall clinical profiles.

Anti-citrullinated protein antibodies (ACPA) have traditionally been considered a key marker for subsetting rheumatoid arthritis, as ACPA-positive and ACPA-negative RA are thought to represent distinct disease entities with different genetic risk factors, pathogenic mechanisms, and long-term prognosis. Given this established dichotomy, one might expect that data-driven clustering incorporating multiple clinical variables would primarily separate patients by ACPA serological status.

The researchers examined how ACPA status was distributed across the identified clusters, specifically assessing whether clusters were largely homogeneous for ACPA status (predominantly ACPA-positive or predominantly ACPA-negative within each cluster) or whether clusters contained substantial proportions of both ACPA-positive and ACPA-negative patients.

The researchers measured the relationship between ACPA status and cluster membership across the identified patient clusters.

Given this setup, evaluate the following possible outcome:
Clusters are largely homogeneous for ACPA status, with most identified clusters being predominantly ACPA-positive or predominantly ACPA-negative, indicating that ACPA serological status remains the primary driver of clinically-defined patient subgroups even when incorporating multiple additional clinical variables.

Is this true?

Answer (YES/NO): NO